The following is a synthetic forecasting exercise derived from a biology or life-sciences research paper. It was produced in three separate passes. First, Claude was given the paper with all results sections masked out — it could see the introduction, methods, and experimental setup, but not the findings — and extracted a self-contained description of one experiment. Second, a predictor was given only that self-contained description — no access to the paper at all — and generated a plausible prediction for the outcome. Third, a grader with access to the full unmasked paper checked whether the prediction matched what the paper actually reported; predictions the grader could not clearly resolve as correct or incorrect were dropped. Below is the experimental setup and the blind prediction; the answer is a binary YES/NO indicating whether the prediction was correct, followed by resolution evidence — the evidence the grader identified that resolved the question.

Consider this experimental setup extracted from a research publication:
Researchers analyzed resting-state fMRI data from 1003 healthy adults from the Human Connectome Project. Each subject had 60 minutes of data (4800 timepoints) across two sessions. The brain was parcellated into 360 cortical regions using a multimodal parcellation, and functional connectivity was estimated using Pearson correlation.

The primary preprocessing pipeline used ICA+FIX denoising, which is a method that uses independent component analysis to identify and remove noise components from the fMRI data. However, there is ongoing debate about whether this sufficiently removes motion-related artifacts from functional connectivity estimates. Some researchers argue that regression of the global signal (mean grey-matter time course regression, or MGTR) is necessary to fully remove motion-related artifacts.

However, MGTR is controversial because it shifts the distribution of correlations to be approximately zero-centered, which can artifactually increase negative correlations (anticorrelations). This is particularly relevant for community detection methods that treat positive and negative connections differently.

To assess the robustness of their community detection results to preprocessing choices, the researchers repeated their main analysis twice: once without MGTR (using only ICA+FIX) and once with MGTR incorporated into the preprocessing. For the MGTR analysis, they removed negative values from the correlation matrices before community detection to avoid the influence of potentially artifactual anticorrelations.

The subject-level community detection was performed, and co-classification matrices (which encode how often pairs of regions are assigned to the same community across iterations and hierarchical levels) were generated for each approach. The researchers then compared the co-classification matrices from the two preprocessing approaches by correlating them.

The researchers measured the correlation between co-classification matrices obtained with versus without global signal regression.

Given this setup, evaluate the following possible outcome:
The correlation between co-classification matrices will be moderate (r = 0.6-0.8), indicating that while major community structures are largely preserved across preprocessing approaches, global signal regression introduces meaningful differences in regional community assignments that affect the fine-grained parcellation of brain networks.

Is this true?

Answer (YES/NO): NO